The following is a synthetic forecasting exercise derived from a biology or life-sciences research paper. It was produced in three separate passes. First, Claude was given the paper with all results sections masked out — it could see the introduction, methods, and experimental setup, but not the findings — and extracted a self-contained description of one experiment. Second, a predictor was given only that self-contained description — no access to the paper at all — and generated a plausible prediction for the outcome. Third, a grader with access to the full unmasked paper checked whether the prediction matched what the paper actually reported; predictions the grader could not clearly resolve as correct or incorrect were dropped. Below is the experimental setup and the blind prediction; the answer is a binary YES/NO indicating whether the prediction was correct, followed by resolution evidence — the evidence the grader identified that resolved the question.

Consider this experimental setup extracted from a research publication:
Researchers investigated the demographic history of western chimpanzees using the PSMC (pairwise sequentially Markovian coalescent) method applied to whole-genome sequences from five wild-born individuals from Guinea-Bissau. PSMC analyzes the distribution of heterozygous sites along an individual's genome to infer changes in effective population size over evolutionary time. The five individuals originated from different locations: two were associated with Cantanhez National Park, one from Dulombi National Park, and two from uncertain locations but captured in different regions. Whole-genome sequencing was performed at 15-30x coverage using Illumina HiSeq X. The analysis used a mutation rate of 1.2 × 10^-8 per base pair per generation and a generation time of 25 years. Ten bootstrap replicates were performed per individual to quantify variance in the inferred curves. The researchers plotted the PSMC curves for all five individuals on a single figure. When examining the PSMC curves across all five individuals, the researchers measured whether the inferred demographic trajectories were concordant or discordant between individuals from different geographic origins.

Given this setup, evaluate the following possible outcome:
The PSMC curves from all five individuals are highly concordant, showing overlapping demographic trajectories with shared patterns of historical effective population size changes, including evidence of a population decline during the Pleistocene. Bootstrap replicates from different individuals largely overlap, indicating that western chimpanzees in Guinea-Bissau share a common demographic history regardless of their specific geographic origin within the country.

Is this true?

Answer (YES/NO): YES